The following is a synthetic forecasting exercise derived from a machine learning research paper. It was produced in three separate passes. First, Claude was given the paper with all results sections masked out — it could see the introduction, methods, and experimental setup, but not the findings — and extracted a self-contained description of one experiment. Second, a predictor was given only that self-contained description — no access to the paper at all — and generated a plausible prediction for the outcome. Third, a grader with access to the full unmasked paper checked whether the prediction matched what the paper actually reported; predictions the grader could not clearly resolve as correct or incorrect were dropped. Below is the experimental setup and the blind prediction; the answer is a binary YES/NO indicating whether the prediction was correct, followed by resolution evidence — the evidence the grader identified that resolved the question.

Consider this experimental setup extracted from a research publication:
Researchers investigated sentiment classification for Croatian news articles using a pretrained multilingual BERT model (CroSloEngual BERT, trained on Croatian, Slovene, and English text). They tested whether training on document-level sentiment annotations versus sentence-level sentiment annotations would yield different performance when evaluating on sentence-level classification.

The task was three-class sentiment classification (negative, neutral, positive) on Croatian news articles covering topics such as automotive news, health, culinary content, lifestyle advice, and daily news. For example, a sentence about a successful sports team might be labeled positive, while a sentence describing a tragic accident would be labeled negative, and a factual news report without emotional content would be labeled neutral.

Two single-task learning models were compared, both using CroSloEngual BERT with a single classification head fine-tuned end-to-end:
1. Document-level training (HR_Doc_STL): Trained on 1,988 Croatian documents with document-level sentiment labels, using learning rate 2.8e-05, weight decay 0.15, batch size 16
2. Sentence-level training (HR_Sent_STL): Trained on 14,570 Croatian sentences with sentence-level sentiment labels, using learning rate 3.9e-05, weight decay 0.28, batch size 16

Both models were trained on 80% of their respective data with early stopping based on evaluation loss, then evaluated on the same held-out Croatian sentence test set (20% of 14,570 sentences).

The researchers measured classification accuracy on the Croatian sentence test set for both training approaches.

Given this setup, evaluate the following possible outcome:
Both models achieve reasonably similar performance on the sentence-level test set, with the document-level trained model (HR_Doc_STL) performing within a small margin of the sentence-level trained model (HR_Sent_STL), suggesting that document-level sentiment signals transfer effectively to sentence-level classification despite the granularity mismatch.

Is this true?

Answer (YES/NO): NO